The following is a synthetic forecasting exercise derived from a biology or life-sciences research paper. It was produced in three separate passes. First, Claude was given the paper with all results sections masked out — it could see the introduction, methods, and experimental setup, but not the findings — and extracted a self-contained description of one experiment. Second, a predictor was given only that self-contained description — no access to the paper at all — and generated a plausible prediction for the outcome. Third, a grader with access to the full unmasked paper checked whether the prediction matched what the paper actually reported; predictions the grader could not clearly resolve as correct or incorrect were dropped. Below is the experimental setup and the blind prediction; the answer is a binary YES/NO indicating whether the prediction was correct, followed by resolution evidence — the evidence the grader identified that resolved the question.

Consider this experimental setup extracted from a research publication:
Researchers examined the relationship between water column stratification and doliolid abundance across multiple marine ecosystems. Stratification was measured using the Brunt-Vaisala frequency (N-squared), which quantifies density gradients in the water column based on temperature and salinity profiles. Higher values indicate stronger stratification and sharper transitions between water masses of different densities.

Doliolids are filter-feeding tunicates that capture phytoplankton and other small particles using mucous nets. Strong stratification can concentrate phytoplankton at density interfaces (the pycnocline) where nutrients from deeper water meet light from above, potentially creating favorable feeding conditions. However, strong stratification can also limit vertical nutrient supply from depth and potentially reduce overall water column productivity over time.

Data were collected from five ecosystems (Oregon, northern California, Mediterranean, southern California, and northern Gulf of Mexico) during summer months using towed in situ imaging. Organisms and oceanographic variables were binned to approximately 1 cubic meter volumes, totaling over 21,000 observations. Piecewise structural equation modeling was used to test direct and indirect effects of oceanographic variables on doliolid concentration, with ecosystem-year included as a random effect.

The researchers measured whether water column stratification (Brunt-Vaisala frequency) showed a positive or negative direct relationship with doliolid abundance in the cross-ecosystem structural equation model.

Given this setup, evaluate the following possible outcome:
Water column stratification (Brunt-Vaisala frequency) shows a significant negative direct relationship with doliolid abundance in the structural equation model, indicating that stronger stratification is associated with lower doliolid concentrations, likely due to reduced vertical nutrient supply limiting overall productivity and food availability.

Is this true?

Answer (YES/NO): NO